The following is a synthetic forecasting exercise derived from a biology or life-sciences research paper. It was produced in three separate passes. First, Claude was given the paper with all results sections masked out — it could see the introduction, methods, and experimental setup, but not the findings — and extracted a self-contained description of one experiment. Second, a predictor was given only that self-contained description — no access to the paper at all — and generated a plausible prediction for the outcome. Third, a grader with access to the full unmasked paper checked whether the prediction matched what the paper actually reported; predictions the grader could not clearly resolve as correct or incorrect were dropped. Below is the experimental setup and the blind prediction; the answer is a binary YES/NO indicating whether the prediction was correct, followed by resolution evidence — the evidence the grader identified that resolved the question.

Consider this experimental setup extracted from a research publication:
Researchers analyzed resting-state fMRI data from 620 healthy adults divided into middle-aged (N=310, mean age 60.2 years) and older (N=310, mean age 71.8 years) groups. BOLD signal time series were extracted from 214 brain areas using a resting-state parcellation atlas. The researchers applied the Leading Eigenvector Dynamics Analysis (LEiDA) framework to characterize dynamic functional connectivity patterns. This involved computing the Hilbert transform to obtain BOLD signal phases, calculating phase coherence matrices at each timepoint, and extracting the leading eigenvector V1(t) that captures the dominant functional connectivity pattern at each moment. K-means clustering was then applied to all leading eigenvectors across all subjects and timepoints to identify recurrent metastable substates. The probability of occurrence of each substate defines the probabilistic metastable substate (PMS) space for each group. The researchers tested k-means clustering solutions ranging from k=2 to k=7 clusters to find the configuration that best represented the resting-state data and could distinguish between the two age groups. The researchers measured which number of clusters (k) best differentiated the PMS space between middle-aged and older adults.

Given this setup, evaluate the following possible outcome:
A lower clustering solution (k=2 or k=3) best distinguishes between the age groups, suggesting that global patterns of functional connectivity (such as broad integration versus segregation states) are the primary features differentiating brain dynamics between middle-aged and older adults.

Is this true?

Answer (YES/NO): YES